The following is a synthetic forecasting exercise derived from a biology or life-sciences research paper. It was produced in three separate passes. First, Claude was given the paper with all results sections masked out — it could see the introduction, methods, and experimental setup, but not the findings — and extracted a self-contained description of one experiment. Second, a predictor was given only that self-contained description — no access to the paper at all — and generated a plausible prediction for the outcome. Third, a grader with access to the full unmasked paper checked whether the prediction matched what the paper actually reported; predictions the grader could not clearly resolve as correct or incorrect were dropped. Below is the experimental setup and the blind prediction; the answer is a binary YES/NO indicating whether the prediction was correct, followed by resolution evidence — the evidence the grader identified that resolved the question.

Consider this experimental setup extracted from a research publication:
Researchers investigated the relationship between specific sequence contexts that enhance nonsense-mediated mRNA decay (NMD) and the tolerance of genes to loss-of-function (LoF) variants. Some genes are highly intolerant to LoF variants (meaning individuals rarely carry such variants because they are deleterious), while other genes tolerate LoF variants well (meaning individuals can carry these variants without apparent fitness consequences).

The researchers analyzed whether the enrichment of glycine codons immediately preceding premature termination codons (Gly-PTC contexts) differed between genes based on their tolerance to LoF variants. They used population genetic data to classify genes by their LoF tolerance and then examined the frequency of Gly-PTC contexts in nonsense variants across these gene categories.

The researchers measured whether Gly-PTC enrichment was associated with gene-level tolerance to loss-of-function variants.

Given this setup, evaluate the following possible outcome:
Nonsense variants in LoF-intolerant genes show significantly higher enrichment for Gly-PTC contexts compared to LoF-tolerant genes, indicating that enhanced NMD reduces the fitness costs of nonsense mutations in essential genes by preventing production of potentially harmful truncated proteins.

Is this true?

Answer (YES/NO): NO